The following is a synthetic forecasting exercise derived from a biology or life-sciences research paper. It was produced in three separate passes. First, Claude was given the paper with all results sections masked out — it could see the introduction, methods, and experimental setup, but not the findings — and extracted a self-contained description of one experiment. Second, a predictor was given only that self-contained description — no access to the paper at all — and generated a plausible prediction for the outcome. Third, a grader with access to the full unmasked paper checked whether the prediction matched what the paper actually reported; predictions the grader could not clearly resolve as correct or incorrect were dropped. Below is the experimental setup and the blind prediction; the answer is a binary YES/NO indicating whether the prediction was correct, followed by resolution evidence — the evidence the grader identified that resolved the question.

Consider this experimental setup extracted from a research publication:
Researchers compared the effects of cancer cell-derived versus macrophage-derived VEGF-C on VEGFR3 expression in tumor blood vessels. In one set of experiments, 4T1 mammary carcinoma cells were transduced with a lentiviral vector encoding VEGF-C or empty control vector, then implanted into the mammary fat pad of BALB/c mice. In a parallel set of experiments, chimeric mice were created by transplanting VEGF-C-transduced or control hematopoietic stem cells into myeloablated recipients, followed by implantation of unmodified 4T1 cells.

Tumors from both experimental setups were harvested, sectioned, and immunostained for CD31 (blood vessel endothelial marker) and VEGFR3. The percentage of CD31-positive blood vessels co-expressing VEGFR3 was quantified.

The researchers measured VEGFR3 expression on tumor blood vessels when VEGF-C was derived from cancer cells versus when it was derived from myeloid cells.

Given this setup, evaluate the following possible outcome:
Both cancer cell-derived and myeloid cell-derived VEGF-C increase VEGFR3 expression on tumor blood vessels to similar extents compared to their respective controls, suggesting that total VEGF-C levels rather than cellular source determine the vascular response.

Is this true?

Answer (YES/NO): NO